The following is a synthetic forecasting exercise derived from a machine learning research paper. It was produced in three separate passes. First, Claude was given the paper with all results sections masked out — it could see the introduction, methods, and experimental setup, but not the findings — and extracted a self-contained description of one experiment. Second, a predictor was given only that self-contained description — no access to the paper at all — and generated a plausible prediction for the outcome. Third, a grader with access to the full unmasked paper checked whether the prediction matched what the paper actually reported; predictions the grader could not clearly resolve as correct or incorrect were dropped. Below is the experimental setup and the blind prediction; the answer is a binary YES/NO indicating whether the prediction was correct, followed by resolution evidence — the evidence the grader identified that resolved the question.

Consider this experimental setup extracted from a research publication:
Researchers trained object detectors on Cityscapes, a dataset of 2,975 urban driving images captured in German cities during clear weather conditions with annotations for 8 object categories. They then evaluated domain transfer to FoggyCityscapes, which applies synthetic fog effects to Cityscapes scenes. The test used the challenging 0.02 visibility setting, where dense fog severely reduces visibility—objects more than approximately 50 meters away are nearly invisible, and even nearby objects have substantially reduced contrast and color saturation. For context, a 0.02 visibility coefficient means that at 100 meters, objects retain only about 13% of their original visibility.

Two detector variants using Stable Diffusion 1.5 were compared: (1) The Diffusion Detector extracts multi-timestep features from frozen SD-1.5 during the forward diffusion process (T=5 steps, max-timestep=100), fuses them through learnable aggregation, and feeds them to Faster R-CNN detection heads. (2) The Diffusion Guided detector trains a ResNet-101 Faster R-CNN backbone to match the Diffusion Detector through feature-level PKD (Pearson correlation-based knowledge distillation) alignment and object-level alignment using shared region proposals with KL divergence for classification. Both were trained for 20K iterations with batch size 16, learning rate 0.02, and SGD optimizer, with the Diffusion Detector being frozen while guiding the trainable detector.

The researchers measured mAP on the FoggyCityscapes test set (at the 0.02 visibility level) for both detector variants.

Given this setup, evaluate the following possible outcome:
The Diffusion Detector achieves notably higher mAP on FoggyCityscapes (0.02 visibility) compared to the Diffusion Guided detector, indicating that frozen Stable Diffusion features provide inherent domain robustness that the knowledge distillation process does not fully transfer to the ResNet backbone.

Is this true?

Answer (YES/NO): NO